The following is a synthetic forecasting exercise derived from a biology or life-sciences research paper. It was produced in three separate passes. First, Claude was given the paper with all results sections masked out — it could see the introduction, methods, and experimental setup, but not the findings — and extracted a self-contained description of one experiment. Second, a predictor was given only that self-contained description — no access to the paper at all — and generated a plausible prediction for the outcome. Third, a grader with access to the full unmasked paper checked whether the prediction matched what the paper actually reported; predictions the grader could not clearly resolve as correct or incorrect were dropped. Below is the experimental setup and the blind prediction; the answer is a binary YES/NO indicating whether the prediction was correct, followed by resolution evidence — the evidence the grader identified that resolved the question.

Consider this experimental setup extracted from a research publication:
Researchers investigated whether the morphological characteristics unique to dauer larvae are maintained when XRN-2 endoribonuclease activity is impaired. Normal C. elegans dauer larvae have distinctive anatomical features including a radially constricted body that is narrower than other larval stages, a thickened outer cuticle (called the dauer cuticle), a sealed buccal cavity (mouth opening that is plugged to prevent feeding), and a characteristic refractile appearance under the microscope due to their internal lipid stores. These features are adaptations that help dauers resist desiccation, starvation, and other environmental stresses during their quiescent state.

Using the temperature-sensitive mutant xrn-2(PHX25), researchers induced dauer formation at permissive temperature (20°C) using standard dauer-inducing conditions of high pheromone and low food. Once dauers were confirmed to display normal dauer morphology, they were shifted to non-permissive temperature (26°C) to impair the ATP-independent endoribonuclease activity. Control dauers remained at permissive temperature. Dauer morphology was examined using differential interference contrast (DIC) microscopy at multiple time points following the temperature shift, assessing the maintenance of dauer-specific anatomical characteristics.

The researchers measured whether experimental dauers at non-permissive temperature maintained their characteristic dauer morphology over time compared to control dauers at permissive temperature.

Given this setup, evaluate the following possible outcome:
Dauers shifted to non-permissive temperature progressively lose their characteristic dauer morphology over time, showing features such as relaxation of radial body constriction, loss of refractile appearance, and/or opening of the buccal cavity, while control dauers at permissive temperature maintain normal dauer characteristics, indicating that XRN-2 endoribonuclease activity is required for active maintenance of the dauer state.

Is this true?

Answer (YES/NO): YES